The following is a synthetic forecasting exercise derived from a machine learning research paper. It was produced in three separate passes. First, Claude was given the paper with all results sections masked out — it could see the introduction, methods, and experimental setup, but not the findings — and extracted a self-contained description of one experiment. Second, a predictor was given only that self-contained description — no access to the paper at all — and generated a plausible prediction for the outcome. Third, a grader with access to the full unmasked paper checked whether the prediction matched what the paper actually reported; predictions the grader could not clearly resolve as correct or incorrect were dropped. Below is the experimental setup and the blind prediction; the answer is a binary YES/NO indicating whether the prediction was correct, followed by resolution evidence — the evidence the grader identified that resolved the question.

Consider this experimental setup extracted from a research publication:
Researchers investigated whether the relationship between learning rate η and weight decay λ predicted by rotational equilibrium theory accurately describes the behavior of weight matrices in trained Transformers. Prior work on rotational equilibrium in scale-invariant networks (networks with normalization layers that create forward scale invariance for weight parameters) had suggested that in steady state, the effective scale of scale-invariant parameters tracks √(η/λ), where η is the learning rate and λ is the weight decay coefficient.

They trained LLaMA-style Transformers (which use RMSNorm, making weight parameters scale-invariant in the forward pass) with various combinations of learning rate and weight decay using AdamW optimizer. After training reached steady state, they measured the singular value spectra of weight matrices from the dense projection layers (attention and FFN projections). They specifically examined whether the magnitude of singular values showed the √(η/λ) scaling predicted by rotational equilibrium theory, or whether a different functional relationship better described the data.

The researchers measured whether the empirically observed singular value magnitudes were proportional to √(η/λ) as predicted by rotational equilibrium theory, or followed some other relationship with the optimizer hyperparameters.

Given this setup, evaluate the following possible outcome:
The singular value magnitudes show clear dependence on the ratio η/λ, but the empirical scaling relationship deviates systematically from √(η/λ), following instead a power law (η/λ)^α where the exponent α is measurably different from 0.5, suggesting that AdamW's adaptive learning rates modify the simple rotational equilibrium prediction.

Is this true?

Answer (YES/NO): NO